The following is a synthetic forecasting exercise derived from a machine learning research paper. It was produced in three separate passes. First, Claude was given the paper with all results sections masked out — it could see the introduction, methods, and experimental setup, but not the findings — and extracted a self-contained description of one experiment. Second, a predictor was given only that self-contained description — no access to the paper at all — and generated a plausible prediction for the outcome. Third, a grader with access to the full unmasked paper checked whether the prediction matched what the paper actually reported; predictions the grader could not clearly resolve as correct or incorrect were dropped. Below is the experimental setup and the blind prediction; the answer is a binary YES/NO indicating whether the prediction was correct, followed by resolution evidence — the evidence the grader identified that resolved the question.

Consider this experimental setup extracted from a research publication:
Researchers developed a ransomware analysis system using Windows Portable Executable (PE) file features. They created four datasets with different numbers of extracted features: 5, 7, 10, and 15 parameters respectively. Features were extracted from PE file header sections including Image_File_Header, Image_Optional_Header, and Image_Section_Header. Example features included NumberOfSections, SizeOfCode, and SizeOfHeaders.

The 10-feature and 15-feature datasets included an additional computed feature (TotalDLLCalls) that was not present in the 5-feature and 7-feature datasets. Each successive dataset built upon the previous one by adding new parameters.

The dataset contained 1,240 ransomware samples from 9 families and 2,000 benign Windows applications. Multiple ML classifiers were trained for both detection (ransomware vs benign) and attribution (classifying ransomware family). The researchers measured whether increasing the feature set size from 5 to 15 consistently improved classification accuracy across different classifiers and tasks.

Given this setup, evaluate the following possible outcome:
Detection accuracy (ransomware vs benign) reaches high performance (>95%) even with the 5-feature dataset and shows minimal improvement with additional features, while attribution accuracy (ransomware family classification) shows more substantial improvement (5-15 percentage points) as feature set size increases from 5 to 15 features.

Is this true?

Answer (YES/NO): NO